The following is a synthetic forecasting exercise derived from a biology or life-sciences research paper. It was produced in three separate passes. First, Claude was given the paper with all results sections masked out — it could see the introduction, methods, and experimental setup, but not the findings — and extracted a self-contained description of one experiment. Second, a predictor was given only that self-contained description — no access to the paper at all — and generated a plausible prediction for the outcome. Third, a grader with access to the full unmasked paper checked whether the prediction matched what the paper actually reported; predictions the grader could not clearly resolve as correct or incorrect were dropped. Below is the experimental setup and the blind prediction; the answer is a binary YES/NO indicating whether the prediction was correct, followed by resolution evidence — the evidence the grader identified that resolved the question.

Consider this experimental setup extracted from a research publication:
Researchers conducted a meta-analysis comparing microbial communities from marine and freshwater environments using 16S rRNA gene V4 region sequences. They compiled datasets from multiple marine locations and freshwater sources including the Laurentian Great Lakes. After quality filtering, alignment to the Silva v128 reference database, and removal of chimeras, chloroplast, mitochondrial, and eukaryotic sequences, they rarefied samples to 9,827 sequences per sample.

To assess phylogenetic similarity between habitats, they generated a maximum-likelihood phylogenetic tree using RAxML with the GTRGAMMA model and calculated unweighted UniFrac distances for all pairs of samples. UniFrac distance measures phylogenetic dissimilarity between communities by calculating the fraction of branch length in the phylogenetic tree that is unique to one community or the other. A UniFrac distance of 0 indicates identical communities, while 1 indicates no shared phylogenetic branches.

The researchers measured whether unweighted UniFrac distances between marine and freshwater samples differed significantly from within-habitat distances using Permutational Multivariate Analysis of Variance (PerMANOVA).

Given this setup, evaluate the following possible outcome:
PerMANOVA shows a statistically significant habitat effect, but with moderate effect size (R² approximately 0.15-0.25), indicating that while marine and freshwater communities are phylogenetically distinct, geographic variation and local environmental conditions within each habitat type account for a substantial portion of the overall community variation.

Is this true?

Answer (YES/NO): NO